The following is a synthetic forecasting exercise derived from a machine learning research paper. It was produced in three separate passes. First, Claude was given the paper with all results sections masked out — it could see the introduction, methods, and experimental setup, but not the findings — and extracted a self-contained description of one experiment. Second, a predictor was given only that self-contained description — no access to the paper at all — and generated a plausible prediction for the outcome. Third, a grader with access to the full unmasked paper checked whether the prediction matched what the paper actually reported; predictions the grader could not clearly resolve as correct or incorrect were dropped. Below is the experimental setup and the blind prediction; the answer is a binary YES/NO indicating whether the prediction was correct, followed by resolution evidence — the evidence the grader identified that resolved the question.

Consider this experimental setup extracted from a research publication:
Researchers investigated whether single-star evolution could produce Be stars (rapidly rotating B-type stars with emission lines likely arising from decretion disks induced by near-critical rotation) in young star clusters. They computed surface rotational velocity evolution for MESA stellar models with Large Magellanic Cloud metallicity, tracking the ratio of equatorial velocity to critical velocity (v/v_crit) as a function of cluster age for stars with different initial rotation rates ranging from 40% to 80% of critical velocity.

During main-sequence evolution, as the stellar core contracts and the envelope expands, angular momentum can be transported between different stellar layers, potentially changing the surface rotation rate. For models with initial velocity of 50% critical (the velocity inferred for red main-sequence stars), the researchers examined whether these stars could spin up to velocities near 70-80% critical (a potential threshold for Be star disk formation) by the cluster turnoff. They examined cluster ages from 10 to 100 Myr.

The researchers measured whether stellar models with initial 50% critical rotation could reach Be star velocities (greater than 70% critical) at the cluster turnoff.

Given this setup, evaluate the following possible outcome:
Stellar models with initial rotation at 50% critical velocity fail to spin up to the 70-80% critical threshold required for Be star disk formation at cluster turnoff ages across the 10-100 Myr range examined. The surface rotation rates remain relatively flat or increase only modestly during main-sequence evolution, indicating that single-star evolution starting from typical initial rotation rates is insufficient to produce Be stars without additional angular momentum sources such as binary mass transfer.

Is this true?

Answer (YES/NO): NO